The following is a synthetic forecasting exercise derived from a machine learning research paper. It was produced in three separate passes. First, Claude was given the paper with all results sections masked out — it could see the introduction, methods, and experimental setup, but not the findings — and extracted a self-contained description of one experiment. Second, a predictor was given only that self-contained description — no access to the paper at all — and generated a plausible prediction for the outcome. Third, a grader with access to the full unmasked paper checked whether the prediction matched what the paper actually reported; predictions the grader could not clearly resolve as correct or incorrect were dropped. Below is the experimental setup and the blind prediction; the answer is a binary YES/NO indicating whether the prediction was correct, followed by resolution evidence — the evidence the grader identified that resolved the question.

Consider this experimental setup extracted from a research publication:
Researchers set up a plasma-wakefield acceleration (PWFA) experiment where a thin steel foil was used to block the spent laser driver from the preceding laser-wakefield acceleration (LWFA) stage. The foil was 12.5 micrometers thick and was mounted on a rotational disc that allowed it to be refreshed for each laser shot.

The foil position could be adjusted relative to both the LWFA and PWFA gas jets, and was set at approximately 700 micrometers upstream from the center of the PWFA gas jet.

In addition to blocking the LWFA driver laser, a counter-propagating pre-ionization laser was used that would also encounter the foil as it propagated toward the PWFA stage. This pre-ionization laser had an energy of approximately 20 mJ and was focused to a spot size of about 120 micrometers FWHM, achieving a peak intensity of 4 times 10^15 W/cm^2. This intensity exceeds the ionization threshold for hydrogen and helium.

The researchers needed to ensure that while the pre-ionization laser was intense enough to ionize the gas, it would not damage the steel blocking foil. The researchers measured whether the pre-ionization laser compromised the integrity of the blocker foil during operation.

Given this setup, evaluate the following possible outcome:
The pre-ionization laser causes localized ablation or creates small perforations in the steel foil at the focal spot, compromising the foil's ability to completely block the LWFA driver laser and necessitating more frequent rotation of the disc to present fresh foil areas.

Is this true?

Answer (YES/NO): NO